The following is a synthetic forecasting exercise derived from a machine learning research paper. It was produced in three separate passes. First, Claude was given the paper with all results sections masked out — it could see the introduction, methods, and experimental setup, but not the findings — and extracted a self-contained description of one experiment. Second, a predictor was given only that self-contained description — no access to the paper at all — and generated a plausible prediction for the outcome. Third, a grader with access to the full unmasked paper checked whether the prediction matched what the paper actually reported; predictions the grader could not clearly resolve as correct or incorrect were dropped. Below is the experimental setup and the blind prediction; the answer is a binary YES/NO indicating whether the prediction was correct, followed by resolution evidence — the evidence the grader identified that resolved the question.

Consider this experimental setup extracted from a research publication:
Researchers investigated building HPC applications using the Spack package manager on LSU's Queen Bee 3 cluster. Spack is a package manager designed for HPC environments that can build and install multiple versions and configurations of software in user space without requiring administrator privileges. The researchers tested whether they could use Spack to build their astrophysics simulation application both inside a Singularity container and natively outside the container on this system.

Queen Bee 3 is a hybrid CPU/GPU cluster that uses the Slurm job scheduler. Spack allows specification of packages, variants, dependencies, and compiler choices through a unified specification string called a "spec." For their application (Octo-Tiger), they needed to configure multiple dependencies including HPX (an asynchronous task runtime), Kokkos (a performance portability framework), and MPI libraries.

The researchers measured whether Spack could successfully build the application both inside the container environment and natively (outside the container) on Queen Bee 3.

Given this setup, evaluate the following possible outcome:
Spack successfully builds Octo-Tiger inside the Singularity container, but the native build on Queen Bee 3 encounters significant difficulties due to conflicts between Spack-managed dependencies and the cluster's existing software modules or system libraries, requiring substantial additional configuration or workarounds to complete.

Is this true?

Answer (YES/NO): NO